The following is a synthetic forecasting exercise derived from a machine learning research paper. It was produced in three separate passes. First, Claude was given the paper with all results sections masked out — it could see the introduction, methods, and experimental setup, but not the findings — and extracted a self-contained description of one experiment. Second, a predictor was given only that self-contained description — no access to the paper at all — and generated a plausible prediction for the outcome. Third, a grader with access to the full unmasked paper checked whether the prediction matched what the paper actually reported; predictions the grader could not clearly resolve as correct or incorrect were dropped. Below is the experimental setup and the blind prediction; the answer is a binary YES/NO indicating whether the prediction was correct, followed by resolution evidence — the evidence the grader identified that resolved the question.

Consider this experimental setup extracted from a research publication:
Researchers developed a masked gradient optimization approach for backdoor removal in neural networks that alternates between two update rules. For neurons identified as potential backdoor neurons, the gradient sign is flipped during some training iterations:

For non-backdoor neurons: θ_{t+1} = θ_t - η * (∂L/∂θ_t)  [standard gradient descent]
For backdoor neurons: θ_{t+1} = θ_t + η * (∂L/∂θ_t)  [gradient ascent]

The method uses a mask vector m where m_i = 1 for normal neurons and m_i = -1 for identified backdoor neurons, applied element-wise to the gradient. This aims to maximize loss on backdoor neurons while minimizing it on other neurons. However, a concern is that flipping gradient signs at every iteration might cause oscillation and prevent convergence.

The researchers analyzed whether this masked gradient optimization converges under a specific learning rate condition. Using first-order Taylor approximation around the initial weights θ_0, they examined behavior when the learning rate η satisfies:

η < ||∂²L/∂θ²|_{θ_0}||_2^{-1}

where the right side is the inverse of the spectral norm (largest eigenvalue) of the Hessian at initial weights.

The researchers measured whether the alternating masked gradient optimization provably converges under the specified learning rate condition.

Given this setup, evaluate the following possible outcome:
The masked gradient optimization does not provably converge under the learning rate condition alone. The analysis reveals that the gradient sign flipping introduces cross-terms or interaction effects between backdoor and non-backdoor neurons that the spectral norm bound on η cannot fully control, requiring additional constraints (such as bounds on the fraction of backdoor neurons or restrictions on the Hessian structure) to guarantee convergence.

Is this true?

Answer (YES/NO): NO